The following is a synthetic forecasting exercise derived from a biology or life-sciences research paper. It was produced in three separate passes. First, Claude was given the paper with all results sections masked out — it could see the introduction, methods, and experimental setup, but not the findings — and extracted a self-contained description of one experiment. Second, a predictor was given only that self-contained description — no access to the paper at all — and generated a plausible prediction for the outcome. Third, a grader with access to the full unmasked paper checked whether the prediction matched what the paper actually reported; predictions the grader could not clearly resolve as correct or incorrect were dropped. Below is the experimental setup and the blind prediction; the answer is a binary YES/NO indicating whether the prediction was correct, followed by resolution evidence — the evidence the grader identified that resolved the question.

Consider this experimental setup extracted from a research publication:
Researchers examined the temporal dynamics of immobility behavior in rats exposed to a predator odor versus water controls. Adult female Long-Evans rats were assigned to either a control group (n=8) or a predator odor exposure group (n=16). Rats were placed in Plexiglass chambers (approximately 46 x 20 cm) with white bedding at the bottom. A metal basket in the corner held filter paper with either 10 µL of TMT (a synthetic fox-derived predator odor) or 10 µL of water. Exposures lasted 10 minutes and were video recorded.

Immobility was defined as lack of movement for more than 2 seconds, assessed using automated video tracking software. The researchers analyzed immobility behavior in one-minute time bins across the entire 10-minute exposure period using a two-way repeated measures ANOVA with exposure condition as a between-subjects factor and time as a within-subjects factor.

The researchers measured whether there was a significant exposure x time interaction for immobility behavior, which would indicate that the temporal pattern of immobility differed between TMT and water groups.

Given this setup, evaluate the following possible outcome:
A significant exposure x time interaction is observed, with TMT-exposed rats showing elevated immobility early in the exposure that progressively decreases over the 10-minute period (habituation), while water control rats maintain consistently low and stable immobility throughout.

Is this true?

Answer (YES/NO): NO